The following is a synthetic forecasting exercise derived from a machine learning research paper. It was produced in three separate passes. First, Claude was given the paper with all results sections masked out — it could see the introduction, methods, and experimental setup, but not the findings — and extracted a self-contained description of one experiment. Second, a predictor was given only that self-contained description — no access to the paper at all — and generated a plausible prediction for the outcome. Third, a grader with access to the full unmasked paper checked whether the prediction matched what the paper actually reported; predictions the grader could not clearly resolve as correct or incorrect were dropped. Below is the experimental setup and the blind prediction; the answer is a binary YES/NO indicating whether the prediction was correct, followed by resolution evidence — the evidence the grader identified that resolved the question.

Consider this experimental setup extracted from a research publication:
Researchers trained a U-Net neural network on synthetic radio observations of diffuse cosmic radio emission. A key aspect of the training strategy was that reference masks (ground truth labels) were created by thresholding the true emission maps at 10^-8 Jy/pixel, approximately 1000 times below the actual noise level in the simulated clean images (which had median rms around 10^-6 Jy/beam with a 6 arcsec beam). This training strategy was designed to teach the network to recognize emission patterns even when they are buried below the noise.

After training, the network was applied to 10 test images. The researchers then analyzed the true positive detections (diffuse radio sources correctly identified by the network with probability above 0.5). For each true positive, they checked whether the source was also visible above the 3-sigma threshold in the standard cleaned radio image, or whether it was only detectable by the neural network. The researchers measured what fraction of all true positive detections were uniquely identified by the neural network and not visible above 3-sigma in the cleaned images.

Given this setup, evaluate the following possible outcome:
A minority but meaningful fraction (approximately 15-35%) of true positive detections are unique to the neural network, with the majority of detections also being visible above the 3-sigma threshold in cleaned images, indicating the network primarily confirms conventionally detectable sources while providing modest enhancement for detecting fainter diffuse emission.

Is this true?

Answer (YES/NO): YES